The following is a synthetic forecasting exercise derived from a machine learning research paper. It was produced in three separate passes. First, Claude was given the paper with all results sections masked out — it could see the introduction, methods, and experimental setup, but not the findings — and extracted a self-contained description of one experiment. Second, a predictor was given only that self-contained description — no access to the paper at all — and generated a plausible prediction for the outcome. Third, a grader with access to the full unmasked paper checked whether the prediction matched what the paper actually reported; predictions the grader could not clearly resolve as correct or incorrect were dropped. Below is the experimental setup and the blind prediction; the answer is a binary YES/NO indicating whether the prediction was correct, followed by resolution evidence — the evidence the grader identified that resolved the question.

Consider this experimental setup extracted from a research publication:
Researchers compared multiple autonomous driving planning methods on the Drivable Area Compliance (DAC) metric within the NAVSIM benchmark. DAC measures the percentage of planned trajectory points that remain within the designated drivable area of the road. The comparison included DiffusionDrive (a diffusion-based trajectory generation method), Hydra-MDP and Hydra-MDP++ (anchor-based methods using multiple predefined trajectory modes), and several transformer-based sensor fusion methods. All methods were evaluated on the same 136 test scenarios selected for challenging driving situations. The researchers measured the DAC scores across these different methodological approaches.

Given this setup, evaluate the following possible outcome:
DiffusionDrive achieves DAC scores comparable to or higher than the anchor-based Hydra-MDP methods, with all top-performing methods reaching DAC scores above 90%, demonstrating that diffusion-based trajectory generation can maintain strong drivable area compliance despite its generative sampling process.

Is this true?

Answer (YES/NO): YES